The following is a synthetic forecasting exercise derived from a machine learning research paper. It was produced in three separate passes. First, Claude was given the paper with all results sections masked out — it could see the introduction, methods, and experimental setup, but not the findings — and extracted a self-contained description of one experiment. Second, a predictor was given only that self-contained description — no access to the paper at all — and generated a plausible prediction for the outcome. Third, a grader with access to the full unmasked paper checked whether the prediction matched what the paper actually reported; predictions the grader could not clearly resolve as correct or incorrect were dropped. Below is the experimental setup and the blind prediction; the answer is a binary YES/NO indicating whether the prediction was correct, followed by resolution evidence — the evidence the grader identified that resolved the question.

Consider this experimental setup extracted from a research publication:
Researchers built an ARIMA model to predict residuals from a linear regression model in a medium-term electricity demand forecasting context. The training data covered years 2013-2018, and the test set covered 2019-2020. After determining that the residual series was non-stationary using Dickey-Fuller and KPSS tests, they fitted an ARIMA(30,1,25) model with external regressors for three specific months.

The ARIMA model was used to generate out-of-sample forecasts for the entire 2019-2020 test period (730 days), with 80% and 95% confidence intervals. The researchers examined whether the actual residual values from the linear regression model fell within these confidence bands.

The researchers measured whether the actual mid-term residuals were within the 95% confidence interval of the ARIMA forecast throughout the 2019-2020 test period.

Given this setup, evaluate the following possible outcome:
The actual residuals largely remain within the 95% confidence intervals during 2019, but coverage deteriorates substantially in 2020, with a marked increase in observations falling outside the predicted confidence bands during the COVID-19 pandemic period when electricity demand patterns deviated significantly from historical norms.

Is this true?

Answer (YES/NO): NO